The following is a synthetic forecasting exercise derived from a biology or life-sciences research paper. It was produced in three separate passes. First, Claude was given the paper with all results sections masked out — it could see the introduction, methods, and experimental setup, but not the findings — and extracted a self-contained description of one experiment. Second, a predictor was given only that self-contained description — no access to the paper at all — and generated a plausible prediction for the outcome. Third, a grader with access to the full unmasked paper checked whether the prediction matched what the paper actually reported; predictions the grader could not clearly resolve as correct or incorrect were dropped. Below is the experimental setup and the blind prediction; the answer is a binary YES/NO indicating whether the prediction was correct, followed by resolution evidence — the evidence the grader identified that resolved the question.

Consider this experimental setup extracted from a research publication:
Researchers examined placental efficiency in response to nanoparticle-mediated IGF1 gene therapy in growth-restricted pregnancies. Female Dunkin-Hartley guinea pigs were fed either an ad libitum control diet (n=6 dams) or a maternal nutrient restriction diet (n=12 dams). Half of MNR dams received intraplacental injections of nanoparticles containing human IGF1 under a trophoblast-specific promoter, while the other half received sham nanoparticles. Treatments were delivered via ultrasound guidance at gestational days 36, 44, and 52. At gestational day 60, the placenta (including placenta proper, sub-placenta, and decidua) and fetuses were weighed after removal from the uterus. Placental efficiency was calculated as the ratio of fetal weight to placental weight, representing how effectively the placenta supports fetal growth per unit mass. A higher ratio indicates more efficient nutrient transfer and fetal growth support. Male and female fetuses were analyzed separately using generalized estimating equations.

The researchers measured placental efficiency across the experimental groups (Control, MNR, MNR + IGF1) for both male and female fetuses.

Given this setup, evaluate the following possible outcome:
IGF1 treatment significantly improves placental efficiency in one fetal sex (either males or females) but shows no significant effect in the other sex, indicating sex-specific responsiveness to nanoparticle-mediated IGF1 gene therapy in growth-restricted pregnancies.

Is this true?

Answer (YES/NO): YES